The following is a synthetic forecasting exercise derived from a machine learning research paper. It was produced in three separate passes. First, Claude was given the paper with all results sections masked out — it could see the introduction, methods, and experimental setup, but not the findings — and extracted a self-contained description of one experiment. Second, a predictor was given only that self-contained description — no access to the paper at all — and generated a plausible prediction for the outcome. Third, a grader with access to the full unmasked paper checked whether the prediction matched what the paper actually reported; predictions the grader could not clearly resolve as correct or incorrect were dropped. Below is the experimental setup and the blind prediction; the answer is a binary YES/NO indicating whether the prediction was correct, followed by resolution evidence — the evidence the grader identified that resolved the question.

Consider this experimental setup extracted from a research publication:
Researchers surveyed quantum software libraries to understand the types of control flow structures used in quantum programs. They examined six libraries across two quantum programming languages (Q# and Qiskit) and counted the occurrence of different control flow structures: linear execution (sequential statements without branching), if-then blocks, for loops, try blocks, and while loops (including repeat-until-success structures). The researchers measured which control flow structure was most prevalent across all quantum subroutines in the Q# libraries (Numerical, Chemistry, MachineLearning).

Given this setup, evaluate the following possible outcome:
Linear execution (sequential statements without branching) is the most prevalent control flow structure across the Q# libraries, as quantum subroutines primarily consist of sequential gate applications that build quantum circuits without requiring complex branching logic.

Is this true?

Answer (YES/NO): YES